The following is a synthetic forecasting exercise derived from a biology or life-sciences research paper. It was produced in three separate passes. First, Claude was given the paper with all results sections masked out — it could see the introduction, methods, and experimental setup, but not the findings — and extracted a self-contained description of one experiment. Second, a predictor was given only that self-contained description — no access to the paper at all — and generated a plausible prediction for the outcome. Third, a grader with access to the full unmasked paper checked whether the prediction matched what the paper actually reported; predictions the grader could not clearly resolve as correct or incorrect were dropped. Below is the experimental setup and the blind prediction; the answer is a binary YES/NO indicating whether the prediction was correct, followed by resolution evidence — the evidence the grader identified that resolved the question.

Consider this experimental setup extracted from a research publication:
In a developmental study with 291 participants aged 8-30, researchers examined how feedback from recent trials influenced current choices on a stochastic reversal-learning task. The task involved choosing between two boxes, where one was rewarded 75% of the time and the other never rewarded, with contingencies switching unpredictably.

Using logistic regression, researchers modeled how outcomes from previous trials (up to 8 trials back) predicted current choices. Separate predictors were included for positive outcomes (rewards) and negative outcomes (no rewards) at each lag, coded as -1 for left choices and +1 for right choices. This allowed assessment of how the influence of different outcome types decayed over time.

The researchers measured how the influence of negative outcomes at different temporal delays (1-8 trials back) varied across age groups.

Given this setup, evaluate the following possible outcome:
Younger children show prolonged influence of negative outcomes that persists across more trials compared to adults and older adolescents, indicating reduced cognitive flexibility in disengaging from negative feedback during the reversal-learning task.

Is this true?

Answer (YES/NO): NO